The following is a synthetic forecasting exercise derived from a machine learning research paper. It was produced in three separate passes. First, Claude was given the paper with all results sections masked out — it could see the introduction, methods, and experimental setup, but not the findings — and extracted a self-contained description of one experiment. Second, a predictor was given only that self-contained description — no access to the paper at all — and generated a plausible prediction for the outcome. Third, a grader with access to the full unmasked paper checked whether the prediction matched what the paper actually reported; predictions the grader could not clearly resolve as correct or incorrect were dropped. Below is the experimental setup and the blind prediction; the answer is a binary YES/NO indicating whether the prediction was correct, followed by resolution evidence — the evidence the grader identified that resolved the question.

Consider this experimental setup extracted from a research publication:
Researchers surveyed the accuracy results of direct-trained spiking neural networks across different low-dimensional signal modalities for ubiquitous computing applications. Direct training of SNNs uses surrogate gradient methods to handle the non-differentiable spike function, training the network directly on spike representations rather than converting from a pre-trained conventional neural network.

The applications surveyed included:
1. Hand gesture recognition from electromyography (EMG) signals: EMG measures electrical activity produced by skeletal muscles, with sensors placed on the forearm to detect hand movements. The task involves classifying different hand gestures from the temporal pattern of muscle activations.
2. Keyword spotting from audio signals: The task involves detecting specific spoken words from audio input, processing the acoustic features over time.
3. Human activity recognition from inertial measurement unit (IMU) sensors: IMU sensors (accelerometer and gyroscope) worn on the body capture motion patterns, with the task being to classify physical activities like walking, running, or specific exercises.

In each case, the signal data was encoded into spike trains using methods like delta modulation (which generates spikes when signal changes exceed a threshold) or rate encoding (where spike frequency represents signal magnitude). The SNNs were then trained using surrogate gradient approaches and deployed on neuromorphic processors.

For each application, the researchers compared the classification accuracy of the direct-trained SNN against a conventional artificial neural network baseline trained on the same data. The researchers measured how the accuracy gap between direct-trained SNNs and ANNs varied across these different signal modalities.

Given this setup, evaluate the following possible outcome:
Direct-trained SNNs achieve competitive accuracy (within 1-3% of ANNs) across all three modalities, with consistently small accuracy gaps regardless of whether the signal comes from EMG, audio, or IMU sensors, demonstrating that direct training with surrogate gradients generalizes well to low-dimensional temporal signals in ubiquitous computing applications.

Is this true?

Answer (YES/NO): NO